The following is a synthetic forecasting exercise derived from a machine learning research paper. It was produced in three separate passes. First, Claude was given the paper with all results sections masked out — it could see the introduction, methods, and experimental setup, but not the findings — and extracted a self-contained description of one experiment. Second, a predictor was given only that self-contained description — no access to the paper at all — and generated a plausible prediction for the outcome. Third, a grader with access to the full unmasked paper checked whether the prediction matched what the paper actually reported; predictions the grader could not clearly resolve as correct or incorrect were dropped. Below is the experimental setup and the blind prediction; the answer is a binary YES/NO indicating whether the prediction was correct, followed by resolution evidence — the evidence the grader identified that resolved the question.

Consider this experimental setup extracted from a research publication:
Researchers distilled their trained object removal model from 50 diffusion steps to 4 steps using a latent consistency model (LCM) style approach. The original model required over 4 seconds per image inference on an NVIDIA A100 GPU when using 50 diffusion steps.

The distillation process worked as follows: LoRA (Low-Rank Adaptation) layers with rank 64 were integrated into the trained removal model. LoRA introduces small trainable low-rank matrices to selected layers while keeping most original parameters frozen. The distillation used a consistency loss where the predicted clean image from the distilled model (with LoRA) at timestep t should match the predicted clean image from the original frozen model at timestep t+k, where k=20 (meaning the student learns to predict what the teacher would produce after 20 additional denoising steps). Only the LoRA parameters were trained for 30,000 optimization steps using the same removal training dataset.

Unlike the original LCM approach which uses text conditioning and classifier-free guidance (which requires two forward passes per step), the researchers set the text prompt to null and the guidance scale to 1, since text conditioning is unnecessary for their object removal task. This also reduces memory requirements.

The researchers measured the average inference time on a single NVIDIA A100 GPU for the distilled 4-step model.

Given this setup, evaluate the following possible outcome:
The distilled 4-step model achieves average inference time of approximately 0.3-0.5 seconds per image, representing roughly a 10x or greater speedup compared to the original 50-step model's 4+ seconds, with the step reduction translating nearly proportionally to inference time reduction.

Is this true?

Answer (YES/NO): NO